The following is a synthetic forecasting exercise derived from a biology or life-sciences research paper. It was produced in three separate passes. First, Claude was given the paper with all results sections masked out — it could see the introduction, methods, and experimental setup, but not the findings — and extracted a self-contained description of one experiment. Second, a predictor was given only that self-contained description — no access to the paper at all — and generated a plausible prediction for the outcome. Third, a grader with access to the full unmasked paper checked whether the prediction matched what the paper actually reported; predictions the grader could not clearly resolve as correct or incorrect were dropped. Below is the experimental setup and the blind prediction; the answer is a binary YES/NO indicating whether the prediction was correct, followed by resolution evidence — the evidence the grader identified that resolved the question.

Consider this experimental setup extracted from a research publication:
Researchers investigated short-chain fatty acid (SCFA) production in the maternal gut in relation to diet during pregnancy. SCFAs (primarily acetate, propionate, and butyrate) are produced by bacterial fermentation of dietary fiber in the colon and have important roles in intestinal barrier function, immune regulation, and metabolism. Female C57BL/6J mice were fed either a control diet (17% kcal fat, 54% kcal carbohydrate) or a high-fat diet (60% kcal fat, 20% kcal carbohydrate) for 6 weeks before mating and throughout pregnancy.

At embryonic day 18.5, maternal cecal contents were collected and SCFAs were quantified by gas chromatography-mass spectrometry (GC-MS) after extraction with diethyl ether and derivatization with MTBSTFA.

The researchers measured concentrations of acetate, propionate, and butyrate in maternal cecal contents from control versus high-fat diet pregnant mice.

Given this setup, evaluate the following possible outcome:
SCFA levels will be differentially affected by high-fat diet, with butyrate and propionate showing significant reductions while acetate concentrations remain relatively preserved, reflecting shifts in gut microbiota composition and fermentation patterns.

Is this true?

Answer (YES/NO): NO